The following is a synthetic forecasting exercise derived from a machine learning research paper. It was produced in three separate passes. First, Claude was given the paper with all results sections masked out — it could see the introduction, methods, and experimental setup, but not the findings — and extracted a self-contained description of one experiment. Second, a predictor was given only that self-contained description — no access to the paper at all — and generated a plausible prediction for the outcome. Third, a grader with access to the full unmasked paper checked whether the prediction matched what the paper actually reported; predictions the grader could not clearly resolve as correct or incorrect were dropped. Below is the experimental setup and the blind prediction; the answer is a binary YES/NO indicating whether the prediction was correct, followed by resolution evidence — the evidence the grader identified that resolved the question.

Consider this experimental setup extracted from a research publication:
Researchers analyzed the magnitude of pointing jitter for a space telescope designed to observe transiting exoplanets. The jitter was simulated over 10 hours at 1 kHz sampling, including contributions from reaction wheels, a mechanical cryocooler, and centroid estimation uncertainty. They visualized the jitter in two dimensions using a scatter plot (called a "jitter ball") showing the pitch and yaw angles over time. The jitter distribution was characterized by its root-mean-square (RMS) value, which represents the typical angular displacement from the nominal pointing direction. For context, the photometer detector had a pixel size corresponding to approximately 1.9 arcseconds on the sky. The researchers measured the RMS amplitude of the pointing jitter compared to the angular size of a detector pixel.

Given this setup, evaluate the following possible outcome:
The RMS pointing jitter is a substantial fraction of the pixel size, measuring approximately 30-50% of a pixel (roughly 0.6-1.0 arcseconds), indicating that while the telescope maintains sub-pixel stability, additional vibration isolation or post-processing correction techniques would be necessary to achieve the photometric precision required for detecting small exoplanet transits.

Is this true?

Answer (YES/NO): NO